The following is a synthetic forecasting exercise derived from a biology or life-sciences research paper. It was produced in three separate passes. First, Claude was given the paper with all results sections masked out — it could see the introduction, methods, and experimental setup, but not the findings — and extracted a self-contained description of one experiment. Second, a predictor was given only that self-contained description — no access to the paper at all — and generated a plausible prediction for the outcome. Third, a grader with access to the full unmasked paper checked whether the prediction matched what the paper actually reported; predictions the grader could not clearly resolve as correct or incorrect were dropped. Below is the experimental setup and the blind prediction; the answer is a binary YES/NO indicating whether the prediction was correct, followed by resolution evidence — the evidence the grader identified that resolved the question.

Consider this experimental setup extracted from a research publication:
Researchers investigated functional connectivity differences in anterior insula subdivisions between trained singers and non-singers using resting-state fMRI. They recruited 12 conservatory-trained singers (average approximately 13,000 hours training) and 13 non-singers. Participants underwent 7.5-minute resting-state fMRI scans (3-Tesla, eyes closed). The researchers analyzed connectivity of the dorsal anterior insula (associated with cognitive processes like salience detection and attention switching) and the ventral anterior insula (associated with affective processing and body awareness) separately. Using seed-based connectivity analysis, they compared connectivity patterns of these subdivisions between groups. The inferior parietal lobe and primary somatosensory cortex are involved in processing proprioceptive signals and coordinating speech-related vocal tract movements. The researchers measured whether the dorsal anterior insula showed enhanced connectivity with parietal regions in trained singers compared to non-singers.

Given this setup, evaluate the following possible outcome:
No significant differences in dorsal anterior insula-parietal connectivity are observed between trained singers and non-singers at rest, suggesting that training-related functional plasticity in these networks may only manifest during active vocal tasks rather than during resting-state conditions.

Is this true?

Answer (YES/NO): NO